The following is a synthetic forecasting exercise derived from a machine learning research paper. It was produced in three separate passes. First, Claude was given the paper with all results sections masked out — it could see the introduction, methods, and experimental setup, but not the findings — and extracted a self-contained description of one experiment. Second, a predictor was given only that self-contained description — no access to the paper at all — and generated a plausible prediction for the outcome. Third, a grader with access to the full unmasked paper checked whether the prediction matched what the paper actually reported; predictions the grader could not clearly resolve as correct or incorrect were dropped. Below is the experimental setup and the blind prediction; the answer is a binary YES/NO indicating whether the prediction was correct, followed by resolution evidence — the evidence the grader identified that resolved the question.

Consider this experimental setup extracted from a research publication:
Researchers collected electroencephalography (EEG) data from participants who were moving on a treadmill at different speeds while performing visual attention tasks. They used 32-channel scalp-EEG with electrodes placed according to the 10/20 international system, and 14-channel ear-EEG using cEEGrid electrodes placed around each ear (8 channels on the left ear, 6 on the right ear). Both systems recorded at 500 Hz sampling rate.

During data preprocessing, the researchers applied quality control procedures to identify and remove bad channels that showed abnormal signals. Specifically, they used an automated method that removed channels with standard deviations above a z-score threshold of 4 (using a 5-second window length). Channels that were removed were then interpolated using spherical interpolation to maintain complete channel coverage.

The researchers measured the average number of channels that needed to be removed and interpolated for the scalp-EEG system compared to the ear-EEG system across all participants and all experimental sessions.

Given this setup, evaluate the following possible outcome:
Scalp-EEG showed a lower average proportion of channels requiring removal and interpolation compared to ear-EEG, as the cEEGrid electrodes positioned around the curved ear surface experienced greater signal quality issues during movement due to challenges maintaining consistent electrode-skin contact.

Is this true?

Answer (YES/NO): YES